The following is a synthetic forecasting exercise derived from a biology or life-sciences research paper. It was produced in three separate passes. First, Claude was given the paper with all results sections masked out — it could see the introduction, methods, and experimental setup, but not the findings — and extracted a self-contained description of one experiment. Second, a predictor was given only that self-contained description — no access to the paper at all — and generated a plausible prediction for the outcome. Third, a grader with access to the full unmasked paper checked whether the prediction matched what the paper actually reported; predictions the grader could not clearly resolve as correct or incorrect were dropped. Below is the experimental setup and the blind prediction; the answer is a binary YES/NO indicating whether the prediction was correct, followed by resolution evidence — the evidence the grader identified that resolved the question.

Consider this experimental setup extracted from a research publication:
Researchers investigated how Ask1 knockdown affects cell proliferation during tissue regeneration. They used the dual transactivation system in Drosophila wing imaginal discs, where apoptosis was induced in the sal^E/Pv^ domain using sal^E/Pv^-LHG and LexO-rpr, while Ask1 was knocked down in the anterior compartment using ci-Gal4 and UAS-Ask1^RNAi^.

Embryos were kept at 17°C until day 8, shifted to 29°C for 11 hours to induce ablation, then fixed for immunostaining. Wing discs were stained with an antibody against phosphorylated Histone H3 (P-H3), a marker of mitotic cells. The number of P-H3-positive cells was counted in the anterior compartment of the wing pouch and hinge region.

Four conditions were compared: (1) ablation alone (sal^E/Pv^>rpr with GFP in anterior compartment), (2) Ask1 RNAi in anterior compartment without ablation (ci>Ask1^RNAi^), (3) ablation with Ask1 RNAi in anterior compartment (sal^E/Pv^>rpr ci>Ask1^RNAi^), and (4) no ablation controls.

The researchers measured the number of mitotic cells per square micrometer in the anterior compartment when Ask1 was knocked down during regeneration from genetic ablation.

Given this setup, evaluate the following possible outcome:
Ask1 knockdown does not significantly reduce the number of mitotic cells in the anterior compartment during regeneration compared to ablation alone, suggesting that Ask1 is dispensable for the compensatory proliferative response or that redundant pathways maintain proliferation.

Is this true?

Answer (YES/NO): NO